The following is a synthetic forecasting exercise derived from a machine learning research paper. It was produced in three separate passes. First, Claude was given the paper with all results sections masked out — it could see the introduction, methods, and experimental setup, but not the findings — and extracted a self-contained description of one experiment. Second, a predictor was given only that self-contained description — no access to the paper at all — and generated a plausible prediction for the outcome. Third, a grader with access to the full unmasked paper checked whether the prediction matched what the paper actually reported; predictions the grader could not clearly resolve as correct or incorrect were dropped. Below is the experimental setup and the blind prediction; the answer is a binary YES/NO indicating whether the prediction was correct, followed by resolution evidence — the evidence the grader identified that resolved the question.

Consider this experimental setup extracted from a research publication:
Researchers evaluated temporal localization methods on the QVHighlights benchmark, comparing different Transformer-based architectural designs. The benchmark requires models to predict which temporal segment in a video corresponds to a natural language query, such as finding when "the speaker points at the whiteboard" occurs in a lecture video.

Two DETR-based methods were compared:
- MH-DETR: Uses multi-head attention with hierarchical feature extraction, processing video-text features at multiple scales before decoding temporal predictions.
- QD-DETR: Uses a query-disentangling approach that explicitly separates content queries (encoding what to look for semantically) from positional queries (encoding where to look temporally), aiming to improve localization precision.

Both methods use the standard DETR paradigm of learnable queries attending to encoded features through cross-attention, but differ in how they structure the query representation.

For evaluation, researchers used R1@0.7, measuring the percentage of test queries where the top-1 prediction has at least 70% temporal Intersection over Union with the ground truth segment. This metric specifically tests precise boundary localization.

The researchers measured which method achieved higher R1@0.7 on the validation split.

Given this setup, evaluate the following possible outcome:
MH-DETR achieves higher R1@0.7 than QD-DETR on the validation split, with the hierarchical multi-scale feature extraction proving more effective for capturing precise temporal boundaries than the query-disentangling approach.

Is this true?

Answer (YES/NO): NO